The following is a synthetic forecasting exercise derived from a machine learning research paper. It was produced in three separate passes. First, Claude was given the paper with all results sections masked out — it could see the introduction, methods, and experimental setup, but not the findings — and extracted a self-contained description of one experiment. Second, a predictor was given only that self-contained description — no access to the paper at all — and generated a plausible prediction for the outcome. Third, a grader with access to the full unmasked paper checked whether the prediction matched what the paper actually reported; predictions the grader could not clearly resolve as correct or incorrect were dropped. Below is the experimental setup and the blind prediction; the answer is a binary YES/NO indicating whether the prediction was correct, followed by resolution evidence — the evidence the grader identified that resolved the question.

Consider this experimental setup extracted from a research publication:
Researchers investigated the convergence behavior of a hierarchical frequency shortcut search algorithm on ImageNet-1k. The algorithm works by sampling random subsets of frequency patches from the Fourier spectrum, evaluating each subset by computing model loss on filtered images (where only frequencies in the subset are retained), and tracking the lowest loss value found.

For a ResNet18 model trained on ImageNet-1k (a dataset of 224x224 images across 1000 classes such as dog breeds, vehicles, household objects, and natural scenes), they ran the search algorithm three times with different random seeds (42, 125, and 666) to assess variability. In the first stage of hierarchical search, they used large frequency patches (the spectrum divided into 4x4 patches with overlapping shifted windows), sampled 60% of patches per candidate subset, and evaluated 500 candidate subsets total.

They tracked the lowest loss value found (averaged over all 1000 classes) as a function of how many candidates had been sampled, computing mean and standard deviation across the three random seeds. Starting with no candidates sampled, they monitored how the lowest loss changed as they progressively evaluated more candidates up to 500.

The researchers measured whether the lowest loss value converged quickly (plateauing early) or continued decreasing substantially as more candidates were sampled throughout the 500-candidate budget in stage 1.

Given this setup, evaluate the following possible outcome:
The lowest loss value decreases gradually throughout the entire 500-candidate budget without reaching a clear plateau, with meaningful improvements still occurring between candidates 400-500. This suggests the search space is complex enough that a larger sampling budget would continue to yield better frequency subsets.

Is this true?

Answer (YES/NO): NO